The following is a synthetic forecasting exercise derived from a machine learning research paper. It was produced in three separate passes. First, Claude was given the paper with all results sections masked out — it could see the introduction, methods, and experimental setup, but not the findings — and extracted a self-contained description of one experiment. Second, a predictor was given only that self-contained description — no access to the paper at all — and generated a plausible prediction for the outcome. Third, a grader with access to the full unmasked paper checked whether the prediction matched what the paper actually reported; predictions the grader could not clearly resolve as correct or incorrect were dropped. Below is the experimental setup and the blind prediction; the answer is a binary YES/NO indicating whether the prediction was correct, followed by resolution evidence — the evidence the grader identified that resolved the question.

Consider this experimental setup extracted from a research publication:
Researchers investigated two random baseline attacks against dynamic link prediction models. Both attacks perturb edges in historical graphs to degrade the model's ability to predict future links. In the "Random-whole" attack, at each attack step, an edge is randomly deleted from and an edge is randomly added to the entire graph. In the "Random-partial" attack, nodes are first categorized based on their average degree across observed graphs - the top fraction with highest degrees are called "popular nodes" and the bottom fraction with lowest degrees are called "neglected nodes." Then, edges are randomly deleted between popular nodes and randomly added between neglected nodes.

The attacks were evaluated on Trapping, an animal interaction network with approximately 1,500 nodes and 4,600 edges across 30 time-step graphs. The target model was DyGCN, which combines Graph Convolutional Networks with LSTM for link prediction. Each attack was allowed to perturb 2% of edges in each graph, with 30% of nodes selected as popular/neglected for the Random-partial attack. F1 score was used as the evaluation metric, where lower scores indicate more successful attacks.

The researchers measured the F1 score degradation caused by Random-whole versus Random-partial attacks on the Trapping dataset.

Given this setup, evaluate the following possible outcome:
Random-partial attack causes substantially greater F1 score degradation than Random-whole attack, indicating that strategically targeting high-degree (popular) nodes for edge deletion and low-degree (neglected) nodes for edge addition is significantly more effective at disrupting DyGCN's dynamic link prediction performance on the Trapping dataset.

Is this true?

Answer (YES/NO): YES